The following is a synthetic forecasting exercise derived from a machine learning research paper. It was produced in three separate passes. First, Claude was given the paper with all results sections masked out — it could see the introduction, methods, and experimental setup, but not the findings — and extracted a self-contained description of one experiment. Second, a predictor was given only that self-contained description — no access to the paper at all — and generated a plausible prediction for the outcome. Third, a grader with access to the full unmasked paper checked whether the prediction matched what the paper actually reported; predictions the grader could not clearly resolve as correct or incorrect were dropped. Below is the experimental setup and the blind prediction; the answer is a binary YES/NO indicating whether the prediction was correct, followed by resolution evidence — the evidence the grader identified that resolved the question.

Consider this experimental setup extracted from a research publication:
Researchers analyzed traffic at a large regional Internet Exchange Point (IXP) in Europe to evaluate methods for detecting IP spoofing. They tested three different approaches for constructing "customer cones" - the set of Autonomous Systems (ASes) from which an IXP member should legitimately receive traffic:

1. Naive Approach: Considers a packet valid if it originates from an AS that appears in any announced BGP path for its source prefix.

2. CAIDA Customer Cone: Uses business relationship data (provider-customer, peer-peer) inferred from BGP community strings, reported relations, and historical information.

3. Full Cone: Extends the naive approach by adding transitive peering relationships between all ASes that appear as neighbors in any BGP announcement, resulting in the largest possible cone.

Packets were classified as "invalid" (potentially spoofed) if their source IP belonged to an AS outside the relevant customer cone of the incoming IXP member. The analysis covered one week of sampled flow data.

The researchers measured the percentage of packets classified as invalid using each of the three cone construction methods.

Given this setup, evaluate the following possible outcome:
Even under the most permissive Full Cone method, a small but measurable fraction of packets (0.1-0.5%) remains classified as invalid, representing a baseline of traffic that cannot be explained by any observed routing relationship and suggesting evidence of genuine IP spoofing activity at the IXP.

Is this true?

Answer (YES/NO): NO